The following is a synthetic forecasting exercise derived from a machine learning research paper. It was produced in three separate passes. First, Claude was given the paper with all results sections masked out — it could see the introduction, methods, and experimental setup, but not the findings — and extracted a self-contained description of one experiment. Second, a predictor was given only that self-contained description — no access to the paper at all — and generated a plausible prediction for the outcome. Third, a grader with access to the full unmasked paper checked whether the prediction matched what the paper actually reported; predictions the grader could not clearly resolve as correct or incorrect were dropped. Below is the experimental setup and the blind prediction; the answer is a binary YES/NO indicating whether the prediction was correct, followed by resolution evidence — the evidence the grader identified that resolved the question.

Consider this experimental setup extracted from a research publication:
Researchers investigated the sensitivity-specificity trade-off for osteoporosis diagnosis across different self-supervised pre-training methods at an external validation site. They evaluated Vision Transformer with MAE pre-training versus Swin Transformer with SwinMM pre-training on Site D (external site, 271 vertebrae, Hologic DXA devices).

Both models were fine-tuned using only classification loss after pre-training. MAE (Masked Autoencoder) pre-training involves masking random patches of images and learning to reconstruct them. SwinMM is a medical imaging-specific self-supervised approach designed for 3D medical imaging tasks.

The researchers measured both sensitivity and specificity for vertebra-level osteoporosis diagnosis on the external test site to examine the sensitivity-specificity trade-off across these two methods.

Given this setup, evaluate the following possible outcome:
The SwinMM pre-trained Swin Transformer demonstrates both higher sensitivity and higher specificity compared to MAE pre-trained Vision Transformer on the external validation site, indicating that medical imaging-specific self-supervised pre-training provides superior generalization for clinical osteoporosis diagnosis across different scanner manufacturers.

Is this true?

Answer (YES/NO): NO